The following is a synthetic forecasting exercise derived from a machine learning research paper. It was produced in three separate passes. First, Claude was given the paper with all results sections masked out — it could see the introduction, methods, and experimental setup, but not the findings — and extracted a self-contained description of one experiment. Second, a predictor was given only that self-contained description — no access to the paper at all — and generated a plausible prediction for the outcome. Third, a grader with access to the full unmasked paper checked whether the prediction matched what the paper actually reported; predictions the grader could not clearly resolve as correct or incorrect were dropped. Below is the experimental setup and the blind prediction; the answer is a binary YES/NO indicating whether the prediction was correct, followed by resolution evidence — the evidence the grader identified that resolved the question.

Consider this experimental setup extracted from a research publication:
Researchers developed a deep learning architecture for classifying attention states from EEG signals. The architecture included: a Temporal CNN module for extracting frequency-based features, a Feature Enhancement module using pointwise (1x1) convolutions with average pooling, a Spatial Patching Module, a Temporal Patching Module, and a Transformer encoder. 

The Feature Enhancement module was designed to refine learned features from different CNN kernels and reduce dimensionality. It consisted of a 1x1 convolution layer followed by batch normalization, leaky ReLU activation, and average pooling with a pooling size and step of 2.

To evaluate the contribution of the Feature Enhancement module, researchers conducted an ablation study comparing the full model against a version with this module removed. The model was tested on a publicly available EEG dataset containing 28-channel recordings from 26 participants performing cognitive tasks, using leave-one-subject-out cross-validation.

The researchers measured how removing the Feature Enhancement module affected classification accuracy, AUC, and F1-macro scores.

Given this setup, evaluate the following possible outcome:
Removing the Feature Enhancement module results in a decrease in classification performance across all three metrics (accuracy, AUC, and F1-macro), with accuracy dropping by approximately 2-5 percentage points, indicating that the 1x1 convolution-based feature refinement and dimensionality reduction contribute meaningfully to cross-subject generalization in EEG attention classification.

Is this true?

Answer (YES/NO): YES